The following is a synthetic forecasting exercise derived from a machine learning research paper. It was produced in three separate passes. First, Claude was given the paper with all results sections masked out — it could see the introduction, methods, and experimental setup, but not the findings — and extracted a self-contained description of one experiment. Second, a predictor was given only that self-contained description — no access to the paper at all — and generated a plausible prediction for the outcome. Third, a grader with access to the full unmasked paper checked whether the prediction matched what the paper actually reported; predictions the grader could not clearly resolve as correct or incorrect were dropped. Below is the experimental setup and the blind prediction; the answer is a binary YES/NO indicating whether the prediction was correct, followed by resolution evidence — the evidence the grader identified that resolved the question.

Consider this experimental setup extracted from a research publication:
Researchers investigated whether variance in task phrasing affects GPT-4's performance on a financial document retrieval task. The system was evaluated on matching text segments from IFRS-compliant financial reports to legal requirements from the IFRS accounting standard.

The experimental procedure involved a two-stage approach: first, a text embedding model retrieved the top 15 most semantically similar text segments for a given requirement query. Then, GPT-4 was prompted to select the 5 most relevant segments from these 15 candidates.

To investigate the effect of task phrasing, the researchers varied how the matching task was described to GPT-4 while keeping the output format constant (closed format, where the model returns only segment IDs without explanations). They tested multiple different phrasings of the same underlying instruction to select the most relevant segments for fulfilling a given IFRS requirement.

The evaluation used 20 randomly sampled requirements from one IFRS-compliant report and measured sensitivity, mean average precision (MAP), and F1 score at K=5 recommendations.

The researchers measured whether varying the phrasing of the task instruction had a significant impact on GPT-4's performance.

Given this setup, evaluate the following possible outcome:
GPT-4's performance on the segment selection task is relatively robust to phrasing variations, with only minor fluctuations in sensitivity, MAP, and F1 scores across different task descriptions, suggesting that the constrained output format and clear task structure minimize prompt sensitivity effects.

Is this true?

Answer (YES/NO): YES